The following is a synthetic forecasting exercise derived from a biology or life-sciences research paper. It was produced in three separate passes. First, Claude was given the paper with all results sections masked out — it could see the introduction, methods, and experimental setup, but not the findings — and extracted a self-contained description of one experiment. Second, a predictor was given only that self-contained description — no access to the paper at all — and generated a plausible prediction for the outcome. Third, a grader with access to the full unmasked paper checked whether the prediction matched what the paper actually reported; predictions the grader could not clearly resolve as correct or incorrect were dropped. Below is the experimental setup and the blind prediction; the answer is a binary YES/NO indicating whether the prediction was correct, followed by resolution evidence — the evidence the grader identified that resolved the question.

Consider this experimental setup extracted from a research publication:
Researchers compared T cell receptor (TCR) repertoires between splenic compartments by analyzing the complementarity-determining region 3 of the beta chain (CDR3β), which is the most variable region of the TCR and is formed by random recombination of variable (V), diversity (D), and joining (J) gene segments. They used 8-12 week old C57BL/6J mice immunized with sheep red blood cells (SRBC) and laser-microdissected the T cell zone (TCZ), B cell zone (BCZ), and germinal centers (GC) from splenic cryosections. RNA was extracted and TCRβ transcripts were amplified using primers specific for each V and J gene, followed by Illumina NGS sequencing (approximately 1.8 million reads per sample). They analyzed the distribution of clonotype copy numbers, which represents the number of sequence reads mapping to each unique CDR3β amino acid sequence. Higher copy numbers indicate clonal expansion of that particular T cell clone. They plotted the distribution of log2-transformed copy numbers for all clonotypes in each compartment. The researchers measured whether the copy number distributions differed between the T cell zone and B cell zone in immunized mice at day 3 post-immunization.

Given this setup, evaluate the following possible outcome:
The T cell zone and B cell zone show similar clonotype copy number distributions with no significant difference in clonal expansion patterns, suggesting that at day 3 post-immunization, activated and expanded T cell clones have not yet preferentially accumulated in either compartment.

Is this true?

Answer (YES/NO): NO